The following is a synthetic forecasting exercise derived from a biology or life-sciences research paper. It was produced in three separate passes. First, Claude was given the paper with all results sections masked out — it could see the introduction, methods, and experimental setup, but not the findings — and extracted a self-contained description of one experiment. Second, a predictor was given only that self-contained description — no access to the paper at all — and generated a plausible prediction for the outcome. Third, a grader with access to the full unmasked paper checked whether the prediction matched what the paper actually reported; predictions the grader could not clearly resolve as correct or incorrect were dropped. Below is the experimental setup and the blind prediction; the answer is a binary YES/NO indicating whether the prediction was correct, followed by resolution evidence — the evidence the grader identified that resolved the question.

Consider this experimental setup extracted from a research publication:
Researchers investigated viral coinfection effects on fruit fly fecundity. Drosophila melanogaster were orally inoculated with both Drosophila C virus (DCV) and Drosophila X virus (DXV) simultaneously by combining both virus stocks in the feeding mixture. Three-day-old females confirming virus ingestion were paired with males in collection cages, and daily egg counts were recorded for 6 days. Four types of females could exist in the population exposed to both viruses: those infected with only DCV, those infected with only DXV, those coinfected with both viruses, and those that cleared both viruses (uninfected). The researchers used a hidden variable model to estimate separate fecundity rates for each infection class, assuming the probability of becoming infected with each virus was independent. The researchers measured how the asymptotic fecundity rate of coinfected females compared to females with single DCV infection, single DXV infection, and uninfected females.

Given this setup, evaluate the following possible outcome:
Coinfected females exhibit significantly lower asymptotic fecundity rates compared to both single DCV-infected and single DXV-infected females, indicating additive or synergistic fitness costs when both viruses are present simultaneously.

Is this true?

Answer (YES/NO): YES